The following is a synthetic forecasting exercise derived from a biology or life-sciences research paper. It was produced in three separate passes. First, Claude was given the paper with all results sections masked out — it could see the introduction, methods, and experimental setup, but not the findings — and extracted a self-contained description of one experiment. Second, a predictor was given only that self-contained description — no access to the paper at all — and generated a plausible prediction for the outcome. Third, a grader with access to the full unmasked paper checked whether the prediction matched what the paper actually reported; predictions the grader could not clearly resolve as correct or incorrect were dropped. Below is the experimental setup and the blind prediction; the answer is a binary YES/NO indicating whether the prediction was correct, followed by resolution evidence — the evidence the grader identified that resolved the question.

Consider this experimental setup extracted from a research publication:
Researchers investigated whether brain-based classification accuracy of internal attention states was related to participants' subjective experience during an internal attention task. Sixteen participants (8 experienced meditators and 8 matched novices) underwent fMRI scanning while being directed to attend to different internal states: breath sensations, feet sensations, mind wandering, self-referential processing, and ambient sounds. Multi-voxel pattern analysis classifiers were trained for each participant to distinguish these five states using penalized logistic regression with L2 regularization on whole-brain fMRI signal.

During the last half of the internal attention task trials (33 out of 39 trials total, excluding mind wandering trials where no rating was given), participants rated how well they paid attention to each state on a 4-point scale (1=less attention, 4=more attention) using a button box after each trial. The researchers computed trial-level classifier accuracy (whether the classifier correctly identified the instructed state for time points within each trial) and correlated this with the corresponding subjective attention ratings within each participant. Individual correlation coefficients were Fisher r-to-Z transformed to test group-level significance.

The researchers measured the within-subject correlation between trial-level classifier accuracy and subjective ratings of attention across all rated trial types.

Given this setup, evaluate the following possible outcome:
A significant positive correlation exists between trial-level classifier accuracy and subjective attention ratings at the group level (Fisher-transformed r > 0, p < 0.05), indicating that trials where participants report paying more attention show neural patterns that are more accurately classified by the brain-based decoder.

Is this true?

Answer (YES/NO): YES